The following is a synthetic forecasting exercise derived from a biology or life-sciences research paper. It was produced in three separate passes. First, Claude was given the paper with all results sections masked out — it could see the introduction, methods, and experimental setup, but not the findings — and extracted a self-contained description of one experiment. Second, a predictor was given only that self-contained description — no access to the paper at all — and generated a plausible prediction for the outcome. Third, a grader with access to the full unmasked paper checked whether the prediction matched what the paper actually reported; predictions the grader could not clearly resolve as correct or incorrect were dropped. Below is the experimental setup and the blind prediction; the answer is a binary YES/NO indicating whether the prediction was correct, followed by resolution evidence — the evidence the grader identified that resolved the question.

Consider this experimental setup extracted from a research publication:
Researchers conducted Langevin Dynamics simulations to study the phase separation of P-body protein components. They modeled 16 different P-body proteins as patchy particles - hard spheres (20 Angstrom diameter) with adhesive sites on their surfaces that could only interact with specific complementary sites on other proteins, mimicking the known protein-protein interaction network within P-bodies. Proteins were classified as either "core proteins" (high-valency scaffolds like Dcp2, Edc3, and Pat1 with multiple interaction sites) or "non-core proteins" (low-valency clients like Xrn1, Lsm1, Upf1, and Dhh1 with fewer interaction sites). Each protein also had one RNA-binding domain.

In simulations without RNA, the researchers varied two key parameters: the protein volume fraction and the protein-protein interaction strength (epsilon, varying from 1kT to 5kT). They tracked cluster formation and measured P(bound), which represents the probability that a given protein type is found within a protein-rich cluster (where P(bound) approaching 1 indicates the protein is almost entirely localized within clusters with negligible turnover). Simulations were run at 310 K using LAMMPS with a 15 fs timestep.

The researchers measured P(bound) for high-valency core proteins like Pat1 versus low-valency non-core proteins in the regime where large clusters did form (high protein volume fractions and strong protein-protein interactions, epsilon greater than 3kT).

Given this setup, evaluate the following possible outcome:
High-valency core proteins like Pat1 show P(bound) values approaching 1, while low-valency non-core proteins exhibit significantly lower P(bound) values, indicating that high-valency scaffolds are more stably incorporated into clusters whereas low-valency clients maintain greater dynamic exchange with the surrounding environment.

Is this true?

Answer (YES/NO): YES